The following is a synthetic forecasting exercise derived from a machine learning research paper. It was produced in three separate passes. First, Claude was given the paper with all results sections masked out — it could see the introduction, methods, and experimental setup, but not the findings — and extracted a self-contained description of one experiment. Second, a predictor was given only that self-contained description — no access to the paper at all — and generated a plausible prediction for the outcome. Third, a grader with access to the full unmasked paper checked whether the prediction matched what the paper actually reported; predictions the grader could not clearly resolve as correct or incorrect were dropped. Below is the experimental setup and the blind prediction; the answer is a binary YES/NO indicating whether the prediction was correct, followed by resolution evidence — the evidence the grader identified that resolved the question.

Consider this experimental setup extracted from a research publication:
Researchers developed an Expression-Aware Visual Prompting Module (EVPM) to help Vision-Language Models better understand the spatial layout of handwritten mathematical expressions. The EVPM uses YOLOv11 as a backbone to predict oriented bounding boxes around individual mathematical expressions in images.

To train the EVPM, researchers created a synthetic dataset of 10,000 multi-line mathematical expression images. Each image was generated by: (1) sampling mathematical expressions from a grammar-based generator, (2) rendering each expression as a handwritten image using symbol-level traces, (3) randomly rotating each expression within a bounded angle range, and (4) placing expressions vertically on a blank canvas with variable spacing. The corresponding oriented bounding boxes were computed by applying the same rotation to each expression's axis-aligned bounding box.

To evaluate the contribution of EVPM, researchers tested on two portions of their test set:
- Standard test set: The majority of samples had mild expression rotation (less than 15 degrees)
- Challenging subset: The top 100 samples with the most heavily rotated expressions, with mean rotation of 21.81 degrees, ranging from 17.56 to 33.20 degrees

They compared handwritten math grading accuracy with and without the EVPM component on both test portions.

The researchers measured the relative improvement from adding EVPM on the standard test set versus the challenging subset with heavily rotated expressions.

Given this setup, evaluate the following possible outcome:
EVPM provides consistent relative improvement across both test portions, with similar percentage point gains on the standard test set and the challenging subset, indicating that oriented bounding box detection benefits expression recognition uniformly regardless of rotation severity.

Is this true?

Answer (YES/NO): NO